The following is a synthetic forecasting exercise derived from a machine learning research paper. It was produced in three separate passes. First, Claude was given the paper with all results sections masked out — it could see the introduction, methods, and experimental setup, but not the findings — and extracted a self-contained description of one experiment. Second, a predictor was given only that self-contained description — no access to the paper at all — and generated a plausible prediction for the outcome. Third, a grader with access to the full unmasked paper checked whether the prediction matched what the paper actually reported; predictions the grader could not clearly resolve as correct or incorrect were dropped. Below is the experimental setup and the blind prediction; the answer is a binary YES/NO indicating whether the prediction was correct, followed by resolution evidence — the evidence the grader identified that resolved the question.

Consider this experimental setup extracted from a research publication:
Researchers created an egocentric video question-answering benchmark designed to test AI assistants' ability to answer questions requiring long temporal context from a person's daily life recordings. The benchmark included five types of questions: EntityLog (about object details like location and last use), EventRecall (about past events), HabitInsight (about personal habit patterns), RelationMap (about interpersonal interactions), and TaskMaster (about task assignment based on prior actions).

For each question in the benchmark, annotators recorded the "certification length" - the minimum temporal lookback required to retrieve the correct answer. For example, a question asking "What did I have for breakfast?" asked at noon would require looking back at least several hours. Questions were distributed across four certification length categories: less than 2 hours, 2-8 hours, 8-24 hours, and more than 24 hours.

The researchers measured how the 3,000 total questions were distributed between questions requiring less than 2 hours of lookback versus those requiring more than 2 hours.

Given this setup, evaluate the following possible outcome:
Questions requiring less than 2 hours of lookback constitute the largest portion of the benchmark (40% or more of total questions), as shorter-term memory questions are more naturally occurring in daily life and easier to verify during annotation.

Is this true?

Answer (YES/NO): NO